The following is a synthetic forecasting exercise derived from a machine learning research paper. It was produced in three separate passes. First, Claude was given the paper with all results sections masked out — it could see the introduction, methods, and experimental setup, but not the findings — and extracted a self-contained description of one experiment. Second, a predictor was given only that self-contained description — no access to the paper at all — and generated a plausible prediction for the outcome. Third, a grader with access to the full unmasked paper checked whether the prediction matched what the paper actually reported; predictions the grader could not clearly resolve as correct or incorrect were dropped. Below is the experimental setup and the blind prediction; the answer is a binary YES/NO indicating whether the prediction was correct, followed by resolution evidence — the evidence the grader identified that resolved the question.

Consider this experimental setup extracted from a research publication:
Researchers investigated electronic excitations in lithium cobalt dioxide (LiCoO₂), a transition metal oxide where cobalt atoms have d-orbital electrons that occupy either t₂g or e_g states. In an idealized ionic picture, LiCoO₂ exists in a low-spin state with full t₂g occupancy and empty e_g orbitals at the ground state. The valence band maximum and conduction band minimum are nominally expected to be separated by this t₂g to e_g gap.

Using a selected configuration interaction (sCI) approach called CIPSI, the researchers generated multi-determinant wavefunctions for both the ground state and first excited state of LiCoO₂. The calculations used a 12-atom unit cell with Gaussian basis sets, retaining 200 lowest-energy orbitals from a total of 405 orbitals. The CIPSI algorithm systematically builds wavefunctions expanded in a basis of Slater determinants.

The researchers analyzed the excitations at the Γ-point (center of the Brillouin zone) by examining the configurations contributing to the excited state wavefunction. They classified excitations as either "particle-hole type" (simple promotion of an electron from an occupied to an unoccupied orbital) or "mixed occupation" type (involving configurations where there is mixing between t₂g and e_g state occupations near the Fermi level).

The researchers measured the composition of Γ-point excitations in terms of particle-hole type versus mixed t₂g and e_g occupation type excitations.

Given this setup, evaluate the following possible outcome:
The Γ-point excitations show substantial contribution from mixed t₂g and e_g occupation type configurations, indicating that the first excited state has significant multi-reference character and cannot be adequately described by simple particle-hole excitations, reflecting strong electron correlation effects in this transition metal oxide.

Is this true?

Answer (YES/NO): NO